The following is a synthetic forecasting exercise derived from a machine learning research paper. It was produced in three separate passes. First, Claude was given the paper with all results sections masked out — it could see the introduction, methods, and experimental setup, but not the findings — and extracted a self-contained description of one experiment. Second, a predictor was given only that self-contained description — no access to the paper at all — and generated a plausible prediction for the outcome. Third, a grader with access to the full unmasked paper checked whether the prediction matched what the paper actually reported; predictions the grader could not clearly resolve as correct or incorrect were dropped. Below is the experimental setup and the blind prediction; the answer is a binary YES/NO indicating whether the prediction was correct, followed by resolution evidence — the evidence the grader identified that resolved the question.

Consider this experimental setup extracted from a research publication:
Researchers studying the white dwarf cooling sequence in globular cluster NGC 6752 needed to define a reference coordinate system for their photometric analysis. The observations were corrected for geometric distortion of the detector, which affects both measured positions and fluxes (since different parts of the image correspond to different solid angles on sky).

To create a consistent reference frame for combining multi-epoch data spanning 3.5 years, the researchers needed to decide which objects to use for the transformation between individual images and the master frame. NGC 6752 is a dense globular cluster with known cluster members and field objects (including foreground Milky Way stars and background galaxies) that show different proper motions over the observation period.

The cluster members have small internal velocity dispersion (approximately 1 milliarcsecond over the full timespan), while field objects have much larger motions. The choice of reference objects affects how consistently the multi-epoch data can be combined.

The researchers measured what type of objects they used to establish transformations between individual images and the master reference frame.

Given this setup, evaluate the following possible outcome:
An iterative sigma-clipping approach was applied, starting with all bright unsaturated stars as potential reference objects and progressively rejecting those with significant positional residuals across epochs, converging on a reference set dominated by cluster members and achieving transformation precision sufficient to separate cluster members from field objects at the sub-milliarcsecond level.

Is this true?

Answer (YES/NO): NO